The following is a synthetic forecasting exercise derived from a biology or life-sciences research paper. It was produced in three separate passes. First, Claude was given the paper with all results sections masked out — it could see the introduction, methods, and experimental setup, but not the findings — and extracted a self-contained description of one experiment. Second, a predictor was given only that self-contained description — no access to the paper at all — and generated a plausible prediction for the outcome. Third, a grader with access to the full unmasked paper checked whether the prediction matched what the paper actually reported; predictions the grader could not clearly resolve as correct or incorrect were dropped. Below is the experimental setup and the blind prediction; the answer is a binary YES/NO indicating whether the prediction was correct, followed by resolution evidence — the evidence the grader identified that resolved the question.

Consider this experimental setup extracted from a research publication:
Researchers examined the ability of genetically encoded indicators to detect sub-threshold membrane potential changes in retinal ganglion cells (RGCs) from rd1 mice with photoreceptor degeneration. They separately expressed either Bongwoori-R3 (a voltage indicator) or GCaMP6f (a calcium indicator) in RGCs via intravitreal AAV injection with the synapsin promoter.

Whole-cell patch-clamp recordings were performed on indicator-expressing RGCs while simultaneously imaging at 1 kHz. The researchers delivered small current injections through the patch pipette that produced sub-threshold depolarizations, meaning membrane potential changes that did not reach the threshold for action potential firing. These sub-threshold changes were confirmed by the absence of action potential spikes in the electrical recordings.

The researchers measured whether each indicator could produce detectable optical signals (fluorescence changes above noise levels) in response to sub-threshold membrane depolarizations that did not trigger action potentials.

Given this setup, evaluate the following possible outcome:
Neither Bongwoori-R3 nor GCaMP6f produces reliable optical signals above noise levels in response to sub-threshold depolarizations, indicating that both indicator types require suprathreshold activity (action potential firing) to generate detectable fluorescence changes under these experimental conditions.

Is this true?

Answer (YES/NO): NO